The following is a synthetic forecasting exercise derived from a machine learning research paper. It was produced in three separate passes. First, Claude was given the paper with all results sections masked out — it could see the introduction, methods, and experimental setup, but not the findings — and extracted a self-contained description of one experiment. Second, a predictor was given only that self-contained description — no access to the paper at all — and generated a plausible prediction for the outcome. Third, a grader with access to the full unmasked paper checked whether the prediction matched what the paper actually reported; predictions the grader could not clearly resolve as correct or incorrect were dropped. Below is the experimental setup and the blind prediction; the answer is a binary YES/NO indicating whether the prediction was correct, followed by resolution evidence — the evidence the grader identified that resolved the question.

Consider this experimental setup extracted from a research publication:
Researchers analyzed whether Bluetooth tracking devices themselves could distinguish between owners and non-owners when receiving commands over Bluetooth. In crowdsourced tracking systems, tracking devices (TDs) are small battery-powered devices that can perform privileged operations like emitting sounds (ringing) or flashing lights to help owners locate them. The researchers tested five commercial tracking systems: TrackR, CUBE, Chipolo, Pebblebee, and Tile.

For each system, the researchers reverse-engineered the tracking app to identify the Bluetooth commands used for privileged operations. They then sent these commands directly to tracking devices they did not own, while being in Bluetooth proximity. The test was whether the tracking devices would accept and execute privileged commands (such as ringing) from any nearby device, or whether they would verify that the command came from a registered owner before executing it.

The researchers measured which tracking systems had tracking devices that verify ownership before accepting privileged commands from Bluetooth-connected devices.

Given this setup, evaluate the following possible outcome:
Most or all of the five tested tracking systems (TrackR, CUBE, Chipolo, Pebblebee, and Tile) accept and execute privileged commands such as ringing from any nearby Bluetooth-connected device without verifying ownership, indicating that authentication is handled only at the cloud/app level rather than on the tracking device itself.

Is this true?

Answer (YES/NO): YES